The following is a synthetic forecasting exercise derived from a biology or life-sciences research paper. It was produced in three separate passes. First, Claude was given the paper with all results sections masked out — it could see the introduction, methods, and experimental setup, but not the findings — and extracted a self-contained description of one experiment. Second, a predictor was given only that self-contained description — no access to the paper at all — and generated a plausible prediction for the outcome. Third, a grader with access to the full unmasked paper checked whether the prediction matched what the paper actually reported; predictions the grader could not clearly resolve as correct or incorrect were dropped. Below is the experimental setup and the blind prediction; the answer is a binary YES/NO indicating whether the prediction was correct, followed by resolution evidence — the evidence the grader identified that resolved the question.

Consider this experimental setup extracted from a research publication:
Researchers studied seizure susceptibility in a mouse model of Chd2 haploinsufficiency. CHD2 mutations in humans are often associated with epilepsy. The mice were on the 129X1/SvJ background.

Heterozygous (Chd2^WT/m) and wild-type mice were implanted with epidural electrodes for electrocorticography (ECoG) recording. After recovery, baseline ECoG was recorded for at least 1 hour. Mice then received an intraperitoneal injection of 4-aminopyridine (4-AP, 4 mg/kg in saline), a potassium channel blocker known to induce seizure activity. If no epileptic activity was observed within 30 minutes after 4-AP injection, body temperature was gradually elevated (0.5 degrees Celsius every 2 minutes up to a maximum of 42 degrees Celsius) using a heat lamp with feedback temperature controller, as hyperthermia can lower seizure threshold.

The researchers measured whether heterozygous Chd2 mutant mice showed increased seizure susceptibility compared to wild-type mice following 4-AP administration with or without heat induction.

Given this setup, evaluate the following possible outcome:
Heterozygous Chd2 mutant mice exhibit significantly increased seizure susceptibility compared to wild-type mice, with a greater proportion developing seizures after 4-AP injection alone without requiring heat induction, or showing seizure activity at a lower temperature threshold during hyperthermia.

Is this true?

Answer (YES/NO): YES